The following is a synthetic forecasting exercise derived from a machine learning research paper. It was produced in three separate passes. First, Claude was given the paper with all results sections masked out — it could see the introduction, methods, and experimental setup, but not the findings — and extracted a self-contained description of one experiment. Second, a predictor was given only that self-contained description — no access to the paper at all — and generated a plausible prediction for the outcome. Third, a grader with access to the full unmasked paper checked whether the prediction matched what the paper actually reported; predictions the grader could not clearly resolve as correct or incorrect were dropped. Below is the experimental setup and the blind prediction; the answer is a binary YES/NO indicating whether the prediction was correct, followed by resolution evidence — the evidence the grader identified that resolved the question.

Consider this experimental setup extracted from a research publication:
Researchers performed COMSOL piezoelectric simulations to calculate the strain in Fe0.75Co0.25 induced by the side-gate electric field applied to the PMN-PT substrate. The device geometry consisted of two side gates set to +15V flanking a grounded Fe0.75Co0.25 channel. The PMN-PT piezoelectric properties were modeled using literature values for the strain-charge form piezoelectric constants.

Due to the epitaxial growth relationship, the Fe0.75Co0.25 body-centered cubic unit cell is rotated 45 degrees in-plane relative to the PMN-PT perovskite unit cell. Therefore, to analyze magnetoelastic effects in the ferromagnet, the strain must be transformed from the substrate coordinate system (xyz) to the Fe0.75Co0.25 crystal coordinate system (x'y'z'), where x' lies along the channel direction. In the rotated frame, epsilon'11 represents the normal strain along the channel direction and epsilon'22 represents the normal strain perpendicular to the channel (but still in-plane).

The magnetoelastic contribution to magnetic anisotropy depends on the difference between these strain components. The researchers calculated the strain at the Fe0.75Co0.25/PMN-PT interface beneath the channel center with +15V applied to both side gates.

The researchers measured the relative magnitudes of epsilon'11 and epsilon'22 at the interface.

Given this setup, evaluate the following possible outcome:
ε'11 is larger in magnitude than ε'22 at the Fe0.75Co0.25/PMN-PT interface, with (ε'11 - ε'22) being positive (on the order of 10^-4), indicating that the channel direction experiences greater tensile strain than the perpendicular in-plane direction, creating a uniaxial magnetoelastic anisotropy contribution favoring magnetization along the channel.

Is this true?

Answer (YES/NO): NO